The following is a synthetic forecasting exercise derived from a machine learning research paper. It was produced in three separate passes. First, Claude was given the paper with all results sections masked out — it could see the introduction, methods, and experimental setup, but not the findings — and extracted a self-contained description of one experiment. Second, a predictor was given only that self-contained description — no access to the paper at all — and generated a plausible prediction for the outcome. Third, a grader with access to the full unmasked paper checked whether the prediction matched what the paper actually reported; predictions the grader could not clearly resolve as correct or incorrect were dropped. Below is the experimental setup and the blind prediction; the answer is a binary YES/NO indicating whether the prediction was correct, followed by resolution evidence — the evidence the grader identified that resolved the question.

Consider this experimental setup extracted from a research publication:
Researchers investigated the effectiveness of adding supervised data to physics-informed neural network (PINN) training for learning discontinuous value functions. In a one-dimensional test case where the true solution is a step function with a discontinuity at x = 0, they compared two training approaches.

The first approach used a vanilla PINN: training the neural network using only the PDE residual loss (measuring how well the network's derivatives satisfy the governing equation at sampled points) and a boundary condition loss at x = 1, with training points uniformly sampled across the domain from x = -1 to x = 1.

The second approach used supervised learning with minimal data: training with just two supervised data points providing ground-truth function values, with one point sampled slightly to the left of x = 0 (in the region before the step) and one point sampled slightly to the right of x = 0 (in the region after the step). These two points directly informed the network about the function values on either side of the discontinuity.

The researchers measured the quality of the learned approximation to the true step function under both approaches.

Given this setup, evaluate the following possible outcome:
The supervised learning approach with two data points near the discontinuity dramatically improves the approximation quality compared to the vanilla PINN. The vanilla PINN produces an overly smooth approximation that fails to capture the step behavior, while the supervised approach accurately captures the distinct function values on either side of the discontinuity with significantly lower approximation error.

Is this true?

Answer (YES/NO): YES